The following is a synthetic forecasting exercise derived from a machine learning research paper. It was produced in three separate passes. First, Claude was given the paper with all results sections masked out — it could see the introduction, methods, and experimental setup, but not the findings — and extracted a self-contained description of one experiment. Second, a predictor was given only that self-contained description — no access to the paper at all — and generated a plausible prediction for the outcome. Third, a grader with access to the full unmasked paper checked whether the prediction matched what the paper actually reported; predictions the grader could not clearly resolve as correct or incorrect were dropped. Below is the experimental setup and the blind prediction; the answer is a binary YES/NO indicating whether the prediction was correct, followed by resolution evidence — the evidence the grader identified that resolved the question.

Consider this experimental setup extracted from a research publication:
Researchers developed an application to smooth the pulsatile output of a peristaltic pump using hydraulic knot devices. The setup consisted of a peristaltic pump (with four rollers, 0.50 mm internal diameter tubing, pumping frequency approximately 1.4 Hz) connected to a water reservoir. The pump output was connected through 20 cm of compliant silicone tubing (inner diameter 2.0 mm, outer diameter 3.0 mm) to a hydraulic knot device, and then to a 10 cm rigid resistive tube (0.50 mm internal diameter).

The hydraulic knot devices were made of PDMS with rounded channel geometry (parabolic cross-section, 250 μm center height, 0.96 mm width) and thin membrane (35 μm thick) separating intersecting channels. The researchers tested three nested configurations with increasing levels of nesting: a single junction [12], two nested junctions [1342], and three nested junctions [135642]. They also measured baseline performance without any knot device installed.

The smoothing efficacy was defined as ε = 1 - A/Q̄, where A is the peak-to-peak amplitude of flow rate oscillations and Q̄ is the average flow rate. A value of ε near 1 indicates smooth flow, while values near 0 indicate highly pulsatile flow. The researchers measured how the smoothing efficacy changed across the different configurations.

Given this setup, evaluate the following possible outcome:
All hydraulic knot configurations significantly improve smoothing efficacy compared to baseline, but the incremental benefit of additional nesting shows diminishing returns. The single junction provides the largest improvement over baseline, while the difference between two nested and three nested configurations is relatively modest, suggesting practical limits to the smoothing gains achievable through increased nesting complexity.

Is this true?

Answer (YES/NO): YES